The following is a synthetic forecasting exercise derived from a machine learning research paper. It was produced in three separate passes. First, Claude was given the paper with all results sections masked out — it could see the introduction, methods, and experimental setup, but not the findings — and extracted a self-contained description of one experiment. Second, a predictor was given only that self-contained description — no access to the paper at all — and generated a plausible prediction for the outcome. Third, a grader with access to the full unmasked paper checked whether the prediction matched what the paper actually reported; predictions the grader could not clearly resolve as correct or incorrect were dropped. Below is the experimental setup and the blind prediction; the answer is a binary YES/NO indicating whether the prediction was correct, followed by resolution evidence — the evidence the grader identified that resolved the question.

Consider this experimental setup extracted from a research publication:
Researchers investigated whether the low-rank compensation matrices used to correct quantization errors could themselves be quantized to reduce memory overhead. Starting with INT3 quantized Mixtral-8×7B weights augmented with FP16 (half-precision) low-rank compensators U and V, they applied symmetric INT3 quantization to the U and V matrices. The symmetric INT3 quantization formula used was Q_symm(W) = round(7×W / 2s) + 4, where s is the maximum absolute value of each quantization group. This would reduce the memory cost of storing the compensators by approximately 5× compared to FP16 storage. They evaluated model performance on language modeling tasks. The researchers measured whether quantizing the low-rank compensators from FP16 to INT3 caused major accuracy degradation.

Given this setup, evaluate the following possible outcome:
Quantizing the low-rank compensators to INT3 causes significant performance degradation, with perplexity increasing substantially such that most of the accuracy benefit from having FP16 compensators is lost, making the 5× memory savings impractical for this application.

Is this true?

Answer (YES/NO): NO